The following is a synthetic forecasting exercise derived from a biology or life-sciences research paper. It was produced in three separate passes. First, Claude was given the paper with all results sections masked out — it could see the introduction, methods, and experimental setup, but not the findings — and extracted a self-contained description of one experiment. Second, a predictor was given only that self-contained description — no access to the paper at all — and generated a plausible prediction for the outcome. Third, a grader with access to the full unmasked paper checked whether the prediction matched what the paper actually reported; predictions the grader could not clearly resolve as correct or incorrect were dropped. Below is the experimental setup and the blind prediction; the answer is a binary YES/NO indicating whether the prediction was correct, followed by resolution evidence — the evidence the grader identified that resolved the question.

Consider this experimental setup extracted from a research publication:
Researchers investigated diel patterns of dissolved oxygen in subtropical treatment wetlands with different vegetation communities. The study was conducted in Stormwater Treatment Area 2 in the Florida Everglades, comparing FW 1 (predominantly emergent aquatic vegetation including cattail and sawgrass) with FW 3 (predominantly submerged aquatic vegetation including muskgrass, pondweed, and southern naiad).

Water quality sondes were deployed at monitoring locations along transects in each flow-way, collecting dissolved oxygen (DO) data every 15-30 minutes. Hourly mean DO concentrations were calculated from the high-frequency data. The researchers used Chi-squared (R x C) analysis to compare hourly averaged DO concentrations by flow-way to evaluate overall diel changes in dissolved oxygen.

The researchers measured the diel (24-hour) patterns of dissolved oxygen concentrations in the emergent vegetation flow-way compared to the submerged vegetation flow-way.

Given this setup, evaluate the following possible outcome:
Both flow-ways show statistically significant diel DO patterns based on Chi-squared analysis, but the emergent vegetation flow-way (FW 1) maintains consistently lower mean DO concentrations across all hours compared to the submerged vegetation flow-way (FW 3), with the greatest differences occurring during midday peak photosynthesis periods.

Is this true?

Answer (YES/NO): NO